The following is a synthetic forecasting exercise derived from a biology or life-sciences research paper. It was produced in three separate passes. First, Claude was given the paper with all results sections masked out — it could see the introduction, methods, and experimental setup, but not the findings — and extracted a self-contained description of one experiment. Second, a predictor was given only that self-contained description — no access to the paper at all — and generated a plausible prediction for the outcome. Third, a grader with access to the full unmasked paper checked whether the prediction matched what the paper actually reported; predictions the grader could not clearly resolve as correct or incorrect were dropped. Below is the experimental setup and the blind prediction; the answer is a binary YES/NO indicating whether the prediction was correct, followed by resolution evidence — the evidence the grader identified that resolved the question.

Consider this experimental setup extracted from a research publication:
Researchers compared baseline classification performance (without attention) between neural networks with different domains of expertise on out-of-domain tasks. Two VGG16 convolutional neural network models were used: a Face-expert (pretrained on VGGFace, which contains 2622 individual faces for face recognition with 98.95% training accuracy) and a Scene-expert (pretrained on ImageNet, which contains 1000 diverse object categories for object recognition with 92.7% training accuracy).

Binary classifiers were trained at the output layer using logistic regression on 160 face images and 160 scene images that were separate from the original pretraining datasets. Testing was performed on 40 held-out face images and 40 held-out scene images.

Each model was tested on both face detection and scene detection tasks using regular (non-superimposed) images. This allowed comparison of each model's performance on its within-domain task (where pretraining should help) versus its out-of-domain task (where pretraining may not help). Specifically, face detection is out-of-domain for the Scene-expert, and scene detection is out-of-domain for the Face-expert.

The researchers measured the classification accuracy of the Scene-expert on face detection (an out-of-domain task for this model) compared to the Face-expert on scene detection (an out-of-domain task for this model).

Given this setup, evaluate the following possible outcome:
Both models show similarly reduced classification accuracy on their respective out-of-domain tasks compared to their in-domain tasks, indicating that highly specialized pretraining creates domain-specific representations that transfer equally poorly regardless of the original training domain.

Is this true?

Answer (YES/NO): NO